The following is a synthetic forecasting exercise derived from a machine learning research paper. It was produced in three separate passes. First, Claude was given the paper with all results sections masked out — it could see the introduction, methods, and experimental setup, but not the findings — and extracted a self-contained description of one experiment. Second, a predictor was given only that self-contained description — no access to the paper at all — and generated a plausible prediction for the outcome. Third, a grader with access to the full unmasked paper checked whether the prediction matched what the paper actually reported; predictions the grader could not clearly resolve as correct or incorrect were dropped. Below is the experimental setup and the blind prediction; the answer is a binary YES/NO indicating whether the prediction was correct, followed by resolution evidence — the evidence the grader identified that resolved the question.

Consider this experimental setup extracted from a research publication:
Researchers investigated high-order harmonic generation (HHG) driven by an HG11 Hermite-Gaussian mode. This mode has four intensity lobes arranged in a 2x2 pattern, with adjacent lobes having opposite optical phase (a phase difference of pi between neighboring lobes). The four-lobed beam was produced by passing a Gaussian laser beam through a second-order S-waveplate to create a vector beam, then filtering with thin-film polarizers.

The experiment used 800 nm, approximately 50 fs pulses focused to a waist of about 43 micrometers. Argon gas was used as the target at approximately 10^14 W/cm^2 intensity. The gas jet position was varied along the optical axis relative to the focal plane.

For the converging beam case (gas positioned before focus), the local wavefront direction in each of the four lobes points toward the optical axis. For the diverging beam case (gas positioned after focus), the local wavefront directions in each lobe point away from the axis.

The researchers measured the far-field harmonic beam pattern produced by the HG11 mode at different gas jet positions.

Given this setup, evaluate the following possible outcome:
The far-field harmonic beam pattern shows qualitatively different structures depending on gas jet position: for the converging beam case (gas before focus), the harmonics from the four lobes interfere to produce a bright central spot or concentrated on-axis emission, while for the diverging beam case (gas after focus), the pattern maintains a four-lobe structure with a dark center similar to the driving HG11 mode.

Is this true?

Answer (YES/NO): NO